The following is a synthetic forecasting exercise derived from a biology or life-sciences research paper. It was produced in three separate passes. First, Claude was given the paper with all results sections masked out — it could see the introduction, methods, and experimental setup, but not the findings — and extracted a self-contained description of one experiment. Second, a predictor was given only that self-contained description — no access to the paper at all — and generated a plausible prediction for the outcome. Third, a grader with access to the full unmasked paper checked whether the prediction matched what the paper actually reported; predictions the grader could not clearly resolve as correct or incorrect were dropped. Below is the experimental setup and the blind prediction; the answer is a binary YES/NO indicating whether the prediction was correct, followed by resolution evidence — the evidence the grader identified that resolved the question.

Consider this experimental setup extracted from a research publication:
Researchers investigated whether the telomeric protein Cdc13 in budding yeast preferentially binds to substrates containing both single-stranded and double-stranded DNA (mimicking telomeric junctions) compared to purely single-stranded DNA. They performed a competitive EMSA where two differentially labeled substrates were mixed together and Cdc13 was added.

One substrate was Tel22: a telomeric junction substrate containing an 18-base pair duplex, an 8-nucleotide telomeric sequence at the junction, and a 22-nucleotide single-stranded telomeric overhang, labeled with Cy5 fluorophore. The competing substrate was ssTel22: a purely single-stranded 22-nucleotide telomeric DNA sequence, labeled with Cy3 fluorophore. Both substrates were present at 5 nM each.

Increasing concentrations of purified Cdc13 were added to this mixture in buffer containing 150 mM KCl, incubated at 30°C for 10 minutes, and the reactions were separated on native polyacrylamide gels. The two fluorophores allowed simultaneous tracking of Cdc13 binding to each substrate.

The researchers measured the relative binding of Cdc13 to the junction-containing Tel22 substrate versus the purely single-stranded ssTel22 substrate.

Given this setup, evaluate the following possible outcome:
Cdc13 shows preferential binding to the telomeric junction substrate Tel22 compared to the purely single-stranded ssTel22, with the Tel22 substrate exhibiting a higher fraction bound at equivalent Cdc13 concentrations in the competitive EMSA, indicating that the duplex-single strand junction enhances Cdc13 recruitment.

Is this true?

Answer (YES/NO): YES